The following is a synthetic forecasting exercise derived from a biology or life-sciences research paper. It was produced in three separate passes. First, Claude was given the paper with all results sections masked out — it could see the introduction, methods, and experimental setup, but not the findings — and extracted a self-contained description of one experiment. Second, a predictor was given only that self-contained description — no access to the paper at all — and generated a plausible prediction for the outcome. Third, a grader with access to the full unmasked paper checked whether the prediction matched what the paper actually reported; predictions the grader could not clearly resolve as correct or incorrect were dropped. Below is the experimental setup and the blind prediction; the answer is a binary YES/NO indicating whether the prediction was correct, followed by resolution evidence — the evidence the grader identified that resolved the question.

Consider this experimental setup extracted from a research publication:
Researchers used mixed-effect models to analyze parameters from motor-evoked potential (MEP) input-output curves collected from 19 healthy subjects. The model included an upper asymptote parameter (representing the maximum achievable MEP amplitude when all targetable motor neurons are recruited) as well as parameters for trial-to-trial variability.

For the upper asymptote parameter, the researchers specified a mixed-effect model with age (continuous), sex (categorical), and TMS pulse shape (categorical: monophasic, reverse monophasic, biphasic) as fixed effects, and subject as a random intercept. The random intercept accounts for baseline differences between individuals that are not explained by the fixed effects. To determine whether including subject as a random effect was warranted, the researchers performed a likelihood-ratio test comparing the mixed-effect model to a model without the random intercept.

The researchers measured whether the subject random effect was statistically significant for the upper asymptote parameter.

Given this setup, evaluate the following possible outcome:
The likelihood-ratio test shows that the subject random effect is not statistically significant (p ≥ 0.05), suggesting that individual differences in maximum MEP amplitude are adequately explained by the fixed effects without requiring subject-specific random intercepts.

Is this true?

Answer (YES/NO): NO